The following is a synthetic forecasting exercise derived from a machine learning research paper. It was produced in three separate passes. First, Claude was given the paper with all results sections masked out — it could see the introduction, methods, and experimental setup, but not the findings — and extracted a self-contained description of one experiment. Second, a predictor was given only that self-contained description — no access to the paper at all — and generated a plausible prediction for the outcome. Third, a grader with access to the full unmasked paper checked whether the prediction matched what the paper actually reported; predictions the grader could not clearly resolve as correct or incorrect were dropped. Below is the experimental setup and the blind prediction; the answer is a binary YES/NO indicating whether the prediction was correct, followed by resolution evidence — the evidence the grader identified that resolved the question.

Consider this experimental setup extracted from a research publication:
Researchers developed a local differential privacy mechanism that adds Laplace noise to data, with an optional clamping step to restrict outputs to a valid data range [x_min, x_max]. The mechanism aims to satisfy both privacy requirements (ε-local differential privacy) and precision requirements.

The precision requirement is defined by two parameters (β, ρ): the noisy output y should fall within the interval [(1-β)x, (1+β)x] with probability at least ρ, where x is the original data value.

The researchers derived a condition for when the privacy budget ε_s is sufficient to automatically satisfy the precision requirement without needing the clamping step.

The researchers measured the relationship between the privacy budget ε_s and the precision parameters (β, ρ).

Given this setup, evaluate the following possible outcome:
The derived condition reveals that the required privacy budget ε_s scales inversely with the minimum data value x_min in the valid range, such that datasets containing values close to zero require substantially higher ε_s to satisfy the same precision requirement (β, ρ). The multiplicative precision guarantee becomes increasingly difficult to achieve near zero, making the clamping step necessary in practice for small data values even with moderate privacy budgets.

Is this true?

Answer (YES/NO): NO